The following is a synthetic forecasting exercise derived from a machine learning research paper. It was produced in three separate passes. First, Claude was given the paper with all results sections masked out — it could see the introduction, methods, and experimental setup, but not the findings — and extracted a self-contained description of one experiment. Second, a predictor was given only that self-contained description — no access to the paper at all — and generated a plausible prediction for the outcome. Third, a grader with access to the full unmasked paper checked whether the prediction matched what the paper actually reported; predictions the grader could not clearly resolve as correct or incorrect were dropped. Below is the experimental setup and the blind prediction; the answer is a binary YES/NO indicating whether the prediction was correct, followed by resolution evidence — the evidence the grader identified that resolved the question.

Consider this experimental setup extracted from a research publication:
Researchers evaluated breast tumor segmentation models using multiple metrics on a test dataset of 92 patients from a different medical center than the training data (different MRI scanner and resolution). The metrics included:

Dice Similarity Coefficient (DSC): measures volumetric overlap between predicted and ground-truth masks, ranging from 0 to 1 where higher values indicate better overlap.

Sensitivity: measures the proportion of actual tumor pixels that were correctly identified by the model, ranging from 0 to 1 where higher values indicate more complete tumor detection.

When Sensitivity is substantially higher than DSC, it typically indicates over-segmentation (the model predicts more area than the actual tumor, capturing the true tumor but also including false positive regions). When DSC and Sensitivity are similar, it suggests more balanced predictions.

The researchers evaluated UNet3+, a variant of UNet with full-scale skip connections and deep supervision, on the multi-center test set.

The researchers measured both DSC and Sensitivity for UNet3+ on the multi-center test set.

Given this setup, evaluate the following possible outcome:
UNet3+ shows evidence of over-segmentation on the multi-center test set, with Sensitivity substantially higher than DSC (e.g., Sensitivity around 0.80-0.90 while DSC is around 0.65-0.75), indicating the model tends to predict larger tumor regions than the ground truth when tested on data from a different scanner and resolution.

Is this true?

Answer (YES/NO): NO